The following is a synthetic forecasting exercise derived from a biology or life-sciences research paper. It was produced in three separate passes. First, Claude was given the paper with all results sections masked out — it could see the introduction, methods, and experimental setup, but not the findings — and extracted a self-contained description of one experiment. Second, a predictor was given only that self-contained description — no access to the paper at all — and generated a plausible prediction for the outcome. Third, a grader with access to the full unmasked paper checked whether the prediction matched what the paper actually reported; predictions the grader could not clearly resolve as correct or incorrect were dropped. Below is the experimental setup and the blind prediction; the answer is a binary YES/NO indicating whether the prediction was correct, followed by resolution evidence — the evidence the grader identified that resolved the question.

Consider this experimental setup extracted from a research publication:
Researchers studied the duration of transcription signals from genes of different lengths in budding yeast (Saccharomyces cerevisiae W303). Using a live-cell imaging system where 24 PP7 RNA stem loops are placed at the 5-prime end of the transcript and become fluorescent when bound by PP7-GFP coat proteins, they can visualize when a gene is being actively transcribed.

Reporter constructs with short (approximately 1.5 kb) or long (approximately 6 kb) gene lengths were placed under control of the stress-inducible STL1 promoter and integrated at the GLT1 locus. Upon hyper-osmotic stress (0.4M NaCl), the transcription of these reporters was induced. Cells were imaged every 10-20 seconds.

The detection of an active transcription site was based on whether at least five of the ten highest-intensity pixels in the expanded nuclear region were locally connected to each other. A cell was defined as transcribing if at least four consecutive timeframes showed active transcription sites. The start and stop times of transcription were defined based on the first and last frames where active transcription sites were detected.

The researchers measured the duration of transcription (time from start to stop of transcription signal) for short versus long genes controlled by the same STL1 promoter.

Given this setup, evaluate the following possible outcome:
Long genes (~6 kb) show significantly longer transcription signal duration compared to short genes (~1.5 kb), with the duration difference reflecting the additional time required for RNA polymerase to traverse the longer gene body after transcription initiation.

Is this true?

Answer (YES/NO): NO